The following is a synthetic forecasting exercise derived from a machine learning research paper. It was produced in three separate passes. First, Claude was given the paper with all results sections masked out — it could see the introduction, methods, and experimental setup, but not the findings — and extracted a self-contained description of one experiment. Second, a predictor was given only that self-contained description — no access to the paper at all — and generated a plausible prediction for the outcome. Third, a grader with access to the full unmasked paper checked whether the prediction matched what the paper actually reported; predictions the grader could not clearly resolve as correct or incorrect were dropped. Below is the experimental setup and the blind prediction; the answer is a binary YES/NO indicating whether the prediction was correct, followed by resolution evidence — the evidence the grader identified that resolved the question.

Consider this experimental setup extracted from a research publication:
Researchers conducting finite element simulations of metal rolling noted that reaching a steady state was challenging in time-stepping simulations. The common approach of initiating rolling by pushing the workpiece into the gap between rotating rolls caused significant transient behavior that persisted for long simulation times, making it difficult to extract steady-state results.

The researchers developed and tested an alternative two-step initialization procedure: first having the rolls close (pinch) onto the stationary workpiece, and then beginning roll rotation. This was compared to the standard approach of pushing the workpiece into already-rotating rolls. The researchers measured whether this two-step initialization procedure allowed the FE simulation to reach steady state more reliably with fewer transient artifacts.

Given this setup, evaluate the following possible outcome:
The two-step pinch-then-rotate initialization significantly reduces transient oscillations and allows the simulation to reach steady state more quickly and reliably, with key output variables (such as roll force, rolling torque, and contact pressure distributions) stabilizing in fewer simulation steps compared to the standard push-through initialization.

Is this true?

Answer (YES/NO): NO